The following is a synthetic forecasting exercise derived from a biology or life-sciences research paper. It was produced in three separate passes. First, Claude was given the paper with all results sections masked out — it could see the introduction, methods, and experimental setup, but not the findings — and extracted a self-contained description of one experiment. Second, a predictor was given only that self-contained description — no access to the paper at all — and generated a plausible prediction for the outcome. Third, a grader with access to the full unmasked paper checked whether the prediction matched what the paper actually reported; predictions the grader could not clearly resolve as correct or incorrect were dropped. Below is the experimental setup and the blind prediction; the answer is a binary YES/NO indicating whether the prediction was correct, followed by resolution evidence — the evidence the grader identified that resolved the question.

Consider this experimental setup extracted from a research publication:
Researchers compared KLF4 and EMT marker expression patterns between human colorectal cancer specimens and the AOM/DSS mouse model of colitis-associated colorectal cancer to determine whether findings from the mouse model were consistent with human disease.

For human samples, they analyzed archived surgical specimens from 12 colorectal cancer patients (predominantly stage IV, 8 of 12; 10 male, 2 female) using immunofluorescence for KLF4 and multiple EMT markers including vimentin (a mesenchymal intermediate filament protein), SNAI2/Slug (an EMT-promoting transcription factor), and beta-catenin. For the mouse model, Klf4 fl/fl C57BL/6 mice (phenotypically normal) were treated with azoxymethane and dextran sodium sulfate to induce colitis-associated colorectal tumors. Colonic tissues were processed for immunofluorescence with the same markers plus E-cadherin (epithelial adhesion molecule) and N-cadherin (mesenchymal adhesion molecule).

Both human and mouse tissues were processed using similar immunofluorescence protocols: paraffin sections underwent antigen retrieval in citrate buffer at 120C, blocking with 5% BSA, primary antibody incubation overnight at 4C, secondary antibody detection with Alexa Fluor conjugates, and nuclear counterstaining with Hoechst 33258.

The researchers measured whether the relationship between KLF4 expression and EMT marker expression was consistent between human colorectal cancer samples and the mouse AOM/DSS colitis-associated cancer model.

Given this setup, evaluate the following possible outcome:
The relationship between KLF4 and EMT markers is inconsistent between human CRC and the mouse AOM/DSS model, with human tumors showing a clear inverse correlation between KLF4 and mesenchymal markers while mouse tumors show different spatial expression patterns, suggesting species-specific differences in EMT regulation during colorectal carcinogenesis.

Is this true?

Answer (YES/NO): NO